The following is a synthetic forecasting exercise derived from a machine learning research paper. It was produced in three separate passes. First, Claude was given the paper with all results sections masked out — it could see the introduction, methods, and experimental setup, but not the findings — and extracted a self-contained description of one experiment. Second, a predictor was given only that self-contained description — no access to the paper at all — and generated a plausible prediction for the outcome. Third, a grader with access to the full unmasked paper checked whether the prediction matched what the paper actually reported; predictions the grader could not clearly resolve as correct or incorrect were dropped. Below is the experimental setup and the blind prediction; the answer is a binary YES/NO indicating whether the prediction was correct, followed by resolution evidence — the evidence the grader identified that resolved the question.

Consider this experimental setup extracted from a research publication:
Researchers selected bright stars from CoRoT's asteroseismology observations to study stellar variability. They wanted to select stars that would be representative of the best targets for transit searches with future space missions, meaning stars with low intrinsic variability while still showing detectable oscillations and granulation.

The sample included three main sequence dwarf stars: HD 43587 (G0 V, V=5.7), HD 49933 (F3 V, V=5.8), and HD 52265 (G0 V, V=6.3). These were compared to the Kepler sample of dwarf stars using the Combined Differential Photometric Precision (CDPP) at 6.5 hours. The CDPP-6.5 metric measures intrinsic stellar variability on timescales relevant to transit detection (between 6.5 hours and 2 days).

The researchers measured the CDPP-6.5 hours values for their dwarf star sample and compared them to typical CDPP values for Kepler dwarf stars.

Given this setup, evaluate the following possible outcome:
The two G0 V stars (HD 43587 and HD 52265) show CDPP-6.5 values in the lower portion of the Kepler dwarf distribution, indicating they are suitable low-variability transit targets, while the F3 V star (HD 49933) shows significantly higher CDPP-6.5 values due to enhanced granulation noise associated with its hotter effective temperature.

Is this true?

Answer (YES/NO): NO